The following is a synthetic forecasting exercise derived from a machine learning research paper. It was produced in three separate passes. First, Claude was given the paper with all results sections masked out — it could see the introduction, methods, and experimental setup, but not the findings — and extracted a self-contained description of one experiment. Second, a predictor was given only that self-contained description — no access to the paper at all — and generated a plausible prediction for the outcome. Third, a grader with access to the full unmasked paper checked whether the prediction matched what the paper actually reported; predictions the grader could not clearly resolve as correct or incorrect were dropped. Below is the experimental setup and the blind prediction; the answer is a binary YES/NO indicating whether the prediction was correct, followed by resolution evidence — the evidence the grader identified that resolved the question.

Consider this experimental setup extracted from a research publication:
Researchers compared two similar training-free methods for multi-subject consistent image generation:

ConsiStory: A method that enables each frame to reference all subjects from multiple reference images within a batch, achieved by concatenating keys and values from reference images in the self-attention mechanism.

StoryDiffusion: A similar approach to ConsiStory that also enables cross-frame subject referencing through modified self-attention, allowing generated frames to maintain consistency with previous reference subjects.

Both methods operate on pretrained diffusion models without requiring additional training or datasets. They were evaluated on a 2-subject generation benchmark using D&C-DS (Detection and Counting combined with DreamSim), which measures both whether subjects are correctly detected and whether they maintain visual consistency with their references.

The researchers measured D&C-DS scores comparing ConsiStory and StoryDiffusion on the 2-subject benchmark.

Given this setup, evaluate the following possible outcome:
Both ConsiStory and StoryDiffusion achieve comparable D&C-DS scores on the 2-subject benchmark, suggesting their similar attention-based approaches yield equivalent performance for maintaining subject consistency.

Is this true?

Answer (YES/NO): YES